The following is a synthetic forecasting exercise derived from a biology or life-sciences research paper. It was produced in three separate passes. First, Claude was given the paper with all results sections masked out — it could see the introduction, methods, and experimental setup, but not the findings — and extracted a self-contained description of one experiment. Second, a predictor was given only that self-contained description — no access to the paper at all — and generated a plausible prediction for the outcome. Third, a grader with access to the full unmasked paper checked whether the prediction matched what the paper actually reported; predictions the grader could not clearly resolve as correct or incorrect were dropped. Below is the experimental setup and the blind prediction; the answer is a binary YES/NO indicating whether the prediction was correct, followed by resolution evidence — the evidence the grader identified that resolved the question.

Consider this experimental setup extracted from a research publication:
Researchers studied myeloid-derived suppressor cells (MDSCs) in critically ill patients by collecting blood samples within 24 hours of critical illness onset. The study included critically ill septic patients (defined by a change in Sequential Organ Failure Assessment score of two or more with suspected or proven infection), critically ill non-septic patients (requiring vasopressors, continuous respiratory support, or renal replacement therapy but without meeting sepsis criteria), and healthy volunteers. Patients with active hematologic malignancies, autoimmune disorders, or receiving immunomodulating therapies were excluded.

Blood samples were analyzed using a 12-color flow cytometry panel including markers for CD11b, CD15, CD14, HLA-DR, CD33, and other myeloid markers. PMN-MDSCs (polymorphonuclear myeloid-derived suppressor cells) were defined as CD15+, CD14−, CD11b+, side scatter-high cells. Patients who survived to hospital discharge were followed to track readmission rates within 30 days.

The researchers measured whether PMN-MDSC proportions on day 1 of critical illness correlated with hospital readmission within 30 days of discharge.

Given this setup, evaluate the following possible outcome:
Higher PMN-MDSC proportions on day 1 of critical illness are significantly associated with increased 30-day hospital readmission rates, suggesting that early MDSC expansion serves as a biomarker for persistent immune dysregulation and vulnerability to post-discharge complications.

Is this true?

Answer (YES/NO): YES